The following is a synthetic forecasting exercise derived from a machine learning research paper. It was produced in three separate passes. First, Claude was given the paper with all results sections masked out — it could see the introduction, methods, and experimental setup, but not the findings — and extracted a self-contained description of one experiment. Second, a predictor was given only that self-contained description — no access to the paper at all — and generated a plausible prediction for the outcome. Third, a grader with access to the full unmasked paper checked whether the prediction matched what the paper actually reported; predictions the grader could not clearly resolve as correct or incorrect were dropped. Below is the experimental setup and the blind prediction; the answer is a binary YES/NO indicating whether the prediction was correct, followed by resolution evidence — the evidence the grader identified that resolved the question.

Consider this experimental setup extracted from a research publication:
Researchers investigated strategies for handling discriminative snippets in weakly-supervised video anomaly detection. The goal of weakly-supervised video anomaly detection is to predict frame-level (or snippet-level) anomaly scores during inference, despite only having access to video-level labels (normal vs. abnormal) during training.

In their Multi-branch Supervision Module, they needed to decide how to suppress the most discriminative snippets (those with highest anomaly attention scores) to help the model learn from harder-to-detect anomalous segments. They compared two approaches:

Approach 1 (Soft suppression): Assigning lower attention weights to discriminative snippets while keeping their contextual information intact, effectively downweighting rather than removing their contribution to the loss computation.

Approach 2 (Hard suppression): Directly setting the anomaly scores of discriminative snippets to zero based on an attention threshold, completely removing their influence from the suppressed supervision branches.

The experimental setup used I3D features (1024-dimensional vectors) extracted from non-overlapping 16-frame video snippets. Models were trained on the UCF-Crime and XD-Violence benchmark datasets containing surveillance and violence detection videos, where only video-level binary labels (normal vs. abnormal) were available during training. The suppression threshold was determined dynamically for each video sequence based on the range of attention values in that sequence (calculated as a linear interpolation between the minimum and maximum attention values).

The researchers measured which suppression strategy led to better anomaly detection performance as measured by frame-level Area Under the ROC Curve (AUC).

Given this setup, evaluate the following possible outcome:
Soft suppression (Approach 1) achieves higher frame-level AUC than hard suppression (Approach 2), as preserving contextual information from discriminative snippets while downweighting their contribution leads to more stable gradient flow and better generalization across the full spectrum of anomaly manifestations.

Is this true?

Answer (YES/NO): NO